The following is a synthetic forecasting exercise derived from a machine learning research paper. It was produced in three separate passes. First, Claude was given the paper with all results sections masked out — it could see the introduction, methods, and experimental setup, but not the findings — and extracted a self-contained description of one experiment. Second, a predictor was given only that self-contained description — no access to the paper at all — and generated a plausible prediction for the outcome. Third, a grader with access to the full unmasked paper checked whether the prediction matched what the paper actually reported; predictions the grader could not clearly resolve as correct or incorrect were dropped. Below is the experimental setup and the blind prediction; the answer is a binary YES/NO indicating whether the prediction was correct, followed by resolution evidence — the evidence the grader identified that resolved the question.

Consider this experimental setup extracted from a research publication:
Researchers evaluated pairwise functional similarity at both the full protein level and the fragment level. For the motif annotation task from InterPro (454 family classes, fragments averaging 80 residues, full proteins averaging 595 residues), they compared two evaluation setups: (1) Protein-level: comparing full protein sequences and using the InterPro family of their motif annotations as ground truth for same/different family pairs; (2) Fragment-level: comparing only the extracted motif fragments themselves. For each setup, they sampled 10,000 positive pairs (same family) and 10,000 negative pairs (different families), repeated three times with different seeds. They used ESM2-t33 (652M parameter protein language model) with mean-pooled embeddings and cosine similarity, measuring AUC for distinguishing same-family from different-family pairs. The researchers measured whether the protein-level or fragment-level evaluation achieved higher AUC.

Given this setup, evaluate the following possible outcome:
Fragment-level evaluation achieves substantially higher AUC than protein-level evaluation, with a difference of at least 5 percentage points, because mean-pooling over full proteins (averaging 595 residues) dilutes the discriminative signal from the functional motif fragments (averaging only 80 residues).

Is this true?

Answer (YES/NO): YES